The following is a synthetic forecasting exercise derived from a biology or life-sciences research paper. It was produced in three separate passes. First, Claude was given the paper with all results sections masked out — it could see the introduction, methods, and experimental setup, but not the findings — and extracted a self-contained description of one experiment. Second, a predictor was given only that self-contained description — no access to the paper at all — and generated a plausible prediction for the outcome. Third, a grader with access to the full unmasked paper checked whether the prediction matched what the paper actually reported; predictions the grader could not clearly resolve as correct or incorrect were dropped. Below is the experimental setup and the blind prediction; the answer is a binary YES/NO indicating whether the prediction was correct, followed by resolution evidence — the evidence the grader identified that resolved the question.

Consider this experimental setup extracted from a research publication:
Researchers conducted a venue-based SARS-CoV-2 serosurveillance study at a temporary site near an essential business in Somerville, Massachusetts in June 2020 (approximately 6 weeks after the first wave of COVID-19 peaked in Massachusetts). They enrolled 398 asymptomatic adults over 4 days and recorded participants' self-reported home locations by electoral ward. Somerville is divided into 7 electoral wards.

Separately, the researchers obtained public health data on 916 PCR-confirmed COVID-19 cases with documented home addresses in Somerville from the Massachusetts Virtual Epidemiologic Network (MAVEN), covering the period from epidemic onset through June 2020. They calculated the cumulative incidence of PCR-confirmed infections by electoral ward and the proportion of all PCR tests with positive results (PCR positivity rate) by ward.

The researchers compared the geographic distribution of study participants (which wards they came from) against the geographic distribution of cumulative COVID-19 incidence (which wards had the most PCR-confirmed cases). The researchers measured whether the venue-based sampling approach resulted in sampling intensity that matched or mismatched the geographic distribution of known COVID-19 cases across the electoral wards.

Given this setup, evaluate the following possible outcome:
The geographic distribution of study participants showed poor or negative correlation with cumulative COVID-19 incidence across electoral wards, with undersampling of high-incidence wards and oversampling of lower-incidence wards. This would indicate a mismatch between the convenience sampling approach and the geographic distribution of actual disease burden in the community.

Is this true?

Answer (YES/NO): YES